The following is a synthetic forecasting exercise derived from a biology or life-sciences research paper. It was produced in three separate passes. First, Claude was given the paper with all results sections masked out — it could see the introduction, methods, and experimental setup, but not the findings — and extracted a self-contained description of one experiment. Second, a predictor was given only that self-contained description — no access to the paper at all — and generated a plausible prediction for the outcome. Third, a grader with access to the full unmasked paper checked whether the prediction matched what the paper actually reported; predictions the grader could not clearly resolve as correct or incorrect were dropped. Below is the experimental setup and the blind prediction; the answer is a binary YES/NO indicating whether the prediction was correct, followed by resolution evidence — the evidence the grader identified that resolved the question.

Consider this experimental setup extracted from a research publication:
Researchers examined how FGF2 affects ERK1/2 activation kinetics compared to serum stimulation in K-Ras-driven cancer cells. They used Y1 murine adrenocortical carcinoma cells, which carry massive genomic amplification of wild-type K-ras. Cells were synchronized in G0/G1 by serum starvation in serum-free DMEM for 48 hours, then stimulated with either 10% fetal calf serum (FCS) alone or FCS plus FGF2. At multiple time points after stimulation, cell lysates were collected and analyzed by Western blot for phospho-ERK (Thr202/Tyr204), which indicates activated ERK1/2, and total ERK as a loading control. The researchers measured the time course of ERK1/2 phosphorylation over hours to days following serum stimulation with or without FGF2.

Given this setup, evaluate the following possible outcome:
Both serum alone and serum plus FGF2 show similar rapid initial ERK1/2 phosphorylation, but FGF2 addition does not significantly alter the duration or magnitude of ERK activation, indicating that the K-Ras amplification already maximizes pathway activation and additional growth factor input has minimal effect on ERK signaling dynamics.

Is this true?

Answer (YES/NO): NO